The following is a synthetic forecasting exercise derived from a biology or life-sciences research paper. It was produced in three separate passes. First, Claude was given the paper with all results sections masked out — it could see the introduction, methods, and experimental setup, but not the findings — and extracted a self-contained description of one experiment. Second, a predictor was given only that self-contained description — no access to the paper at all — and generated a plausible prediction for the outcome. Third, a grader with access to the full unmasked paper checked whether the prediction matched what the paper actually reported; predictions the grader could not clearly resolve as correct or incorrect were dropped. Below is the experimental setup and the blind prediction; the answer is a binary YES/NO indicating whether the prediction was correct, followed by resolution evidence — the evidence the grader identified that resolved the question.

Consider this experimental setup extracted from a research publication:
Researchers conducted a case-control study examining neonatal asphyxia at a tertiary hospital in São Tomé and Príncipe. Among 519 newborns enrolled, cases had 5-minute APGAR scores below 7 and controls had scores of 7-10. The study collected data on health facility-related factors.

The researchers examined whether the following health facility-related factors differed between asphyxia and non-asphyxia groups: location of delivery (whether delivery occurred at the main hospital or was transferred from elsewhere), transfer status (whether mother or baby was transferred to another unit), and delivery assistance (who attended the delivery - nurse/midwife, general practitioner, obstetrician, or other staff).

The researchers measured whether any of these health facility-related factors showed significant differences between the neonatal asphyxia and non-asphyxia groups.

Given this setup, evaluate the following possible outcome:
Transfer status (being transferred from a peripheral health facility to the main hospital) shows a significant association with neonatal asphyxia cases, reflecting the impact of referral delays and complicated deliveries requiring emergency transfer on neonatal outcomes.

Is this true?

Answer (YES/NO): NO